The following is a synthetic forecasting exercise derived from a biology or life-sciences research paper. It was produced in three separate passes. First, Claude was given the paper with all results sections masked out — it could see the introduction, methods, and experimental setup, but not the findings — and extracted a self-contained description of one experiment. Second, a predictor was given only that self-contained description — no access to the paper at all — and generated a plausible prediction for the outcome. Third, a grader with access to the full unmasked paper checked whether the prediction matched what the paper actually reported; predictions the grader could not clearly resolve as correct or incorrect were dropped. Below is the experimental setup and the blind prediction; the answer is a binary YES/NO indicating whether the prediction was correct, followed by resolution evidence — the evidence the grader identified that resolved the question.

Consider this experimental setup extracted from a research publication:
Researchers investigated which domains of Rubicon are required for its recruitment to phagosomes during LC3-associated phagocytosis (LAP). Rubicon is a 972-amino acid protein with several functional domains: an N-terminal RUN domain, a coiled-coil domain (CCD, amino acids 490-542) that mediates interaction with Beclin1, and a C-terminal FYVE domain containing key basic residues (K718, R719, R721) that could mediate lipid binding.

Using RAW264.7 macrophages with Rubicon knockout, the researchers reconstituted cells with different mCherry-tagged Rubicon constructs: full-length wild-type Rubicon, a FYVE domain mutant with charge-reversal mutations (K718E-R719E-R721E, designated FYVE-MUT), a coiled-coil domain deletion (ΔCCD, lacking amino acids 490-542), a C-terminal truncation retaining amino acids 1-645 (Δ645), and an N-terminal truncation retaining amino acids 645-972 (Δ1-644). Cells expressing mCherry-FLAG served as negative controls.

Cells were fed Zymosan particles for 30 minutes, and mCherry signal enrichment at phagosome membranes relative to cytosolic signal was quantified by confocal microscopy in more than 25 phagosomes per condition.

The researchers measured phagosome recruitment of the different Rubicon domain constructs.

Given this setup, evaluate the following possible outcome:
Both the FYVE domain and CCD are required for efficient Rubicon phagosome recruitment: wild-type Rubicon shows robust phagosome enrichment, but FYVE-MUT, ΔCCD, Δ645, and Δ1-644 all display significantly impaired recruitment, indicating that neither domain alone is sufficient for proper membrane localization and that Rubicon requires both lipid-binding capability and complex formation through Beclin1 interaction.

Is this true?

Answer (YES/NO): NO